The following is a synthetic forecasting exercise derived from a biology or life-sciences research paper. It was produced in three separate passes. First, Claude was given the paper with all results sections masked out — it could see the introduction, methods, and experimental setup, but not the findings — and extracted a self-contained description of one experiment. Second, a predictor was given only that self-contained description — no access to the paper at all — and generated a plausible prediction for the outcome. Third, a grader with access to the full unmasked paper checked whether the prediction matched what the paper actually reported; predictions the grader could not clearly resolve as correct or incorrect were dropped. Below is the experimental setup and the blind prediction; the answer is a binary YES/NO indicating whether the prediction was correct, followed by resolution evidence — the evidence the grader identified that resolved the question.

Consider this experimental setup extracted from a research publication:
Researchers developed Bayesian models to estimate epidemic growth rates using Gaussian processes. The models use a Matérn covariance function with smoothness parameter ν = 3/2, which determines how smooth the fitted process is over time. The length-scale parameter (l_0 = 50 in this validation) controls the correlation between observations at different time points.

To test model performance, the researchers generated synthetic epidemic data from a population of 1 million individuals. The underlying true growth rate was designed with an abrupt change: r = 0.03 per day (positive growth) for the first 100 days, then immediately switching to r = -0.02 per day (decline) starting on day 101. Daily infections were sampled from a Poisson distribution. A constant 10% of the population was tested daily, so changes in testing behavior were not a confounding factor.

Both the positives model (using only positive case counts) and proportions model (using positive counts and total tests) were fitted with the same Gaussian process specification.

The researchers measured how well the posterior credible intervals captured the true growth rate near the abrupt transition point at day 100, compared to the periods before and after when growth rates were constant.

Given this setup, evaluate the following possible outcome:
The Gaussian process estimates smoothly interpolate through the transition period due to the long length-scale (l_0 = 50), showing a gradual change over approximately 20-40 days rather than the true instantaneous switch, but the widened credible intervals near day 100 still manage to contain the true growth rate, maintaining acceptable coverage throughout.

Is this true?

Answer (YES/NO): NO